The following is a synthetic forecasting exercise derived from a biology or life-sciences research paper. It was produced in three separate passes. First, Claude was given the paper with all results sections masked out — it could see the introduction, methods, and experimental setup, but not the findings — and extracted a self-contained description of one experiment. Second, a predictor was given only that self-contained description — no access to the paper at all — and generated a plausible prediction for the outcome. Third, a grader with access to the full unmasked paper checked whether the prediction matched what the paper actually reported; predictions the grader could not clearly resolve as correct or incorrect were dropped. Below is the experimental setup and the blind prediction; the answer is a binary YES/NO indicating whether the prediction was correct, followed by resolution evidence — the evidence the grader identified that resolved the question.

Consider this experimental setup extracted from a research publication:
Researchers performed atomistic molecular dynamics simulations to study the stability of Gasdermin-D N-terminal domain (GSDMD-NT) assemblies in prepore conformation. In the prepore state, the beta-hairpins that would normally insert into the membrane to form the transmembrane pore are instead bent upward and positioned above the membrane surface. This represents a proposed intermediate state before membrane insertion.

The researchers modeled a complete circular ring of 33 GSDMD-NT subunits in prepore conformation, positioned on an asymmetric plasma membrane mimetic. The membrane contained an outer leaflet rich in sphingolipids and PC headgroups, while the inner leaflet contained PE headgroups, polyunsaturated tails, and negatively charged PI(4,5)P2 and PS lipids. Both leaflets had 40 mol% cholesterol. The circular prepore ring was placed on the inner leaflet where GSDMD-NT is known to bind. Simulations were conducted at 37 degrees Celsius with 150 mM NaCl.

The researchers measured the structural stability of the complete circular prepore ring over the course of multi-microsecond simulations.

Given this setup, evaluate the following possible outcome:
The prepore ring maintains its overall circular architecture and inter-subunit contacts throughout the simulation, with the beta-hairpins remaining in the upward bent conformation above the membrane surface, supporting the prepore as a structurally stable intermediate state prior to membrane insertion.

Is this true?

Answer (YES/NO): NO